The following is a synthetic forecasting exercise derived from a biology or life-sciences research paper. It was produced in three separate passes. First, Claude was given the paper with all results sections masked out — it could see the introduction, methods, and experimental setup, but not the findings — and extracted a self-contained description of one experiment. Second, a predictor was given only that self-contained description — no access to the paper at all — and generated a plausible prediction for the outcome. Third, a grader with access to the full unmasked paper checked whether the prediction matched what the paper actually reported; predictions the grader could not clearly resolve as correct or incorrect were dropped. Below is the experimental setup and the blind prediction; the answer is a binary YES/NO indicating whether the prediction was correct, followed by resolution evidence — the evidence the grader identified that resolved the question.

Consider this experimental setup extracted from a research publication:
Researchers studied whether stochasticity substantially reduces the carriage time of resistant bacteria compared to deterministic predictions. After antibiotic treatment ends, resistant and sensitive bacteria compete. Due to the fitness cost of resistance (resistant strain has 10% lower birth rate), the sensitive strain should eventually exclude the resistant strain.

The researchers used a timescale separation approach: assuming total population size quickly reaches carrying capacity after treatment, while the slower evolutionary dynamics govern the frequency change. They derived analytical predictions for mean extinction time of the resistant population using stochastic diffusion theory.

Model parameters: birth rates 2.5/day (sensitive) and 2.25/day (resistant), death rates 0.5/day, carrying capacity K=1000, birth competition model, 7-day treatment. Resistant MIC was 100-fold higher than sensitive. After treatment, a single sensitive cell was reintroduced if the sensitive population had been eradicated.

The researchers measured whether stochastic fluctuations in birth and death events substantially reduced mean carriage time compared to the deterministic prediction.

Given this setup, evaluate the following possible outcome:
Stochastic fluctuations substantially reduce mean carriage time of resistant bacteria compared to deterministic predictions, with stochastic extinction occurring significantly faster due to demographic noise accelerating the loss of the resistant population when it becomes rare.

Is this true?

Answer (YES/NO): NO